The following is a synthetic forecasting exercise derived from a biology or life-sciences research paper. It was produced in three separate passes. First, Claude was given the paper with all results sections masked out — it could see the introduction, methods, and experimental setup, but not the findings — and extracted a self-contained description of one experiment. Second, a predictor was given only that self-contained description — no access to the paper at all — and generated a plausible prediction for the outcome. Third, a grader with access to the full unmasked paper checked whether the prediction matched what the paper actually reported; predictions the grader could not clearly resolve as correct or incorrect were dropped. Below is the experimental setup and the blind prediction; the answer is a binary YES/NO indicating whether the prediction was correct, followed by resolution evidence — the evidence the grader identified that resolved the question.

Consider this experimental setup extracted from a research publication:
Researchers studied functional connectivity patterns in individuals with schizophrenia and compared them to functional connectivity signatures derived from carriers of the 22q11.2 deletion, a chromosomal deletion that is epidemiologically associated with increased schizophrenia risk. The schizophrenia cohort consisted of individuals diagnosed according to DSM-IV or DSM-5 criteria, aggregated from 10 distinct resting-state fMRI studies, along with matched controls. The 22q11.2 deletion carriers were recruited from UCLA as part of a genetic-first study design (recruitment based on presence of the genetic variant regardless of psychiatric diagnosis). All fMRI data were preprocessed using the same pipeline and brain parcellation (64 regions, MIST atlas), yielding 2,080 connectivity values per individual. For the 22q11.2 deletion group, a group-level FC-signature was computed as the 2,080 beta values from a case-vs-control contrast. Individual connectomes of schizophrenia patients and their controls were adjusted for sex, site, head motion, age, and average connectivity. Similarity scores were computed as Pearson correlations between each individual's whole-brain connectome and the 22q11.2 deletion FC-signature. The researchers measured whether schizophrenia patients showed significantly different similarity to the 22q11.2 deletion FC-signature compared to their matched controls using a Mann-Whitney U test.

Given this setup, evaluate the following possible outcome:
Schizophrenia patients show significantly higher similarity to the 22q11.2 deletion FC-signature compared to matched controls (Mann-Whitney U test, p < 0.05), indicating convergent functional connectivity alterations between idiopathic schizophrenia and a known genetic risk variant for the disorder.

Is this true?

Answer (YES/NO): YES